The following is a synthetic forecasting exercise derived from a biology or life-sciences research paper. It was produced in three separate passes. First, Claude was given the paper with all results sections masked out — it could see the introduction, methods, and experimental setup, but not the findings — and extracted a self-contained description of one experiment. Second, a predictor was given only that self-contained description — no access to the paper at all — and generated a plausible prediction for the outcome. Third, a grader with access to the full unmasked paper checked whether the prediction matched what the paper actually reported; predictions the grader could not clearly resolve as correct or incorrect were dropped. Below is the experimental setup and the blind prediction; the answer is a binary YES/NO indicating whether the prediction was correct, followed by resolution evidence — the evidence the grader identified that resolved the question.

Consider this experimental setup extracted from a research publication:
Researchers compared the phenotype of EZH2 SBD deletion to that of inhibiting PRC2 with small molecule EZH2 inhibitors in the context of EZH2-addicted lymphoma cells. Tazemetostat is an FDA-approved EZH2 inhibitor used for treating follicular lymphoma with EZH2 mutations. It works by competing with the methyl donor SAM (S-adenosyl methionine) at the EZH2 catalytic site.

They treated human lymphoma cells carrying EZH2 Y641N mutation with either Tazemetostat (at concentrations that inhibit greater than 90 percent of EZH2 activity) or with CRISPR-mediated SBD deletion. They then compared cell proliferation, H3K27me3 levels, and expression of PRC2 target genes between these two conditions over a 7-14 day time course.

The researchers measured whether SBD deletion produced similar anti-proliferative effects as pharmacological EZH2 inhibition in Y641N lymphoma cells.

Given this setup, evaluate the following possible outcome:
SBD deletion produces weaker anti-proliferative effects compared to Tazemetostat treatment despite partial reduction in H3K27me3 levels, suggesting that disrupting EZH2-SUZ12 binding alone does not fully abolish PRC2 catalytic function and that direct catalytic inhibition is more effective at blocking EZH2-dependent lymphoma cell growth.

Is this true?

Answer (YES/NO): NO